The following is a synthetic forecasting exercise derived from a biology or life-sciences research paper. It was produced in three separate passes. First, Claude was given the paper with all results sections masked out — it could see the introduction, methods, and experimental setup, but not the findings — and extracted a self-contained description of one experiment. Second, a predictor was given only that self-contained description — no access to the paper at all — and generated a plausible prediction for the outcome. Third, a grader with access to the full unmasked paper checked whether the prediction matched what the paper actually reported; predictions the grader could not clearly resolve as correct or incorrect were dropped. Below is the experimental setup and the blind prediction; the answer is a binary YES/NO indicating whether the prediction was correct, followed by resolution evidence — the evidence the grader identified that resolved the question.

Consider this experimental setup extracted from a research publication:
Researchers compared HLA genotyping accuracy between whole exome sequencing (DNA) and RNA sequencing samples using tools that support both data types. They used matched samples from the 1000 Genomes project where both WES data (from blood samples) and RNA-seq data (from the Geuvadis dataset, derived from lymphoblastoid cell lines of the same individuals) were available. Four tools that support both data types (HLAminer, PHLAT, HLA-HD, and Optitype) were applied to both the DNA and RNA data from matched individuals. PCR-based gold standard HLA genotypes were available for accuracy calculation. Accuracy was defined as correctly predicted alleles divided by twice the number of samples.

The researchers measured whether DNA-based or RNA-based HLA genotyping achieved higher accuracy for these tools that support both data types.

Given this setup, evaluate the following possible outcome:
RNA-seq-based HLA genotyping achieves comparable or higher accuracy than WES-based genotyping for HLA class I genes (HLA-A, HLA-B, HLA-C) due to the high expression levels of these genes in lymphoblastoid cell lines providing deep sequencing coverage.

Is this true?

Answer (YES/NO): YES